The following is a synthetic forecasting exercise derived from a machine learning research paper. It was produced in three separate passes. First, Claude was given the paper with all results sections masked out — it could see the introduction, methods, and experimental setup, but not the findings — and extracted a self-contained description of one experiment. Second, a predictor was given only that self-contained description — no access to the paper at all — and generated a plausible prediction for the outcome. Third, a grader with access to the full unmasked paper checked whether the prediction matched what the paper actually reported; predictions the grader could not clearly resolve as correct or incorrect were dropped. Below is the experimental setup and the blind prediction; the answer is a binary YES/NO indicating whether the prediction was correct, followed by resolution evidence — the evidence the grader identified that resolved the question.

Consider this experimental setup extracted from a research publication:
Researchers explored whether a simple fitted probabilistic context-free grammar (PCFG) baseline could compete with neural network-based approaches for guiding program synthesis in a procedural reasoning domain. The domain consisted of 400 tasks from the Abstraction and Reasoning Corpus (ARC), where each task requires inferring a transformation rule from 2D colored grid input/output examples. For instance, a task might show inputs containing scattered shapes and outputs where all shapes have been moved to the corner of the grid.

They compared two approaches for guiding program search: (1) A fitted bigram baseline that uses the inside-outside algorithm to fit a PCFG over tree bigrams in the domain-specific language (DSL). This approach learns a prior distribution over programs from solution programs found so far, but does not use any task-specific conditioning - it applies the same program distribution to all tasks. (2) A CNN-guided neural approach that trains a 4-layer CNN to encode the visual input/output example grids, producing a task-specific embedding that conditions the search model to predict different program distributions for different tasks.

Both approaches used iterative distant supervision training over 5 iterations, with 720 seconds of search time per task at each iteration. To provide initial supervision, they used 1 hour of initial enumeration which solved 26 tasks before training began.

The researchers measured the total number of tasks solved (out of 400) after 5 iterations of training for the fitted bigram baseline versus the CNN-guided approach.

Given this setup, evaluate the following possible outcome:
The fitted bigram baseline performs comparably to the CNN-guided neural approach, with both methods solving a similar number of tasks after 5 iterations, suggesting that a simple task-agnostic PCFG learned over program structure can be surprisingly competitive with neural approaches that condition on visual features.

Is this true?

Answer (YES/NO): YES